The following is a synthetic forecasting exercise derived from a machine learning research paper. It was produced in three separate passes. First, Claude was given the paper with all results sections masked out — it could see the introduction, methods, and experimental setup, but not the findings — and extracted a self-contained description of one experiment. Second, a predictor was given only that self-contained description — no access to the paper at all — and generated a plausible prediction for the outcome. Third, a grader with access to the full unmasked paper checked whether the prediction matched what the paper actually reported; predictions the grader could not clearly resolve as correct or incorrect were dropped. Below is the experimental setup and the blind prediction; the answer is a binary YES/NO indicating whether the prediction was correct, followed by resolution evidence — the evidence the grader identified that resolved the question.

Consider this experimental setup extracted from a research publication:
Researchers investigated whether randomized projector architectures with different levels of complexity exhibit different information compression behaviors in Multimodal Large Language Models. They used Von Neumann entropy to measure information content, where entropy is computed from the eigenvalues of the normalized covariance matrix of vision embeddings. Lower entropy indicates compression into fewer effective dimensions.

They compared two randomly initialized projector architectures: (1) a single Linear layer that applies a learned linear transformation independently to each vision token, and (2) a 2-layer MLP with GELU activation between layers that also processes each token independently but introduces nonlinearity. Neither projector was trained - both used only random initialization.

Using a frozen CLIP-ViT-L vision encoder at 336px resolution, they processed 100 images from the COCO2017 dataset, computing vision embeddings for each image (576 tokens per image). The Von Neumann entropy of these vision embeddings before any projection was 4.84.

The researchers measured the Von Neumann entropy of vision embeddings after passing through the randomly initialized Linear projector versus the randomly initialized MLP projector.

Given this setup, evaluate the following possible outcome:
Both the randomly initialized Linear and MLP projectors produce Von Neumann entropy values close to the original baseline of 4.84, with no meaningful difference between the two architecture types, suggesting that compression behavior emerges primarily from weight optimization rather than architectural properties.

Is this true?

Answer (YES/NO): YES